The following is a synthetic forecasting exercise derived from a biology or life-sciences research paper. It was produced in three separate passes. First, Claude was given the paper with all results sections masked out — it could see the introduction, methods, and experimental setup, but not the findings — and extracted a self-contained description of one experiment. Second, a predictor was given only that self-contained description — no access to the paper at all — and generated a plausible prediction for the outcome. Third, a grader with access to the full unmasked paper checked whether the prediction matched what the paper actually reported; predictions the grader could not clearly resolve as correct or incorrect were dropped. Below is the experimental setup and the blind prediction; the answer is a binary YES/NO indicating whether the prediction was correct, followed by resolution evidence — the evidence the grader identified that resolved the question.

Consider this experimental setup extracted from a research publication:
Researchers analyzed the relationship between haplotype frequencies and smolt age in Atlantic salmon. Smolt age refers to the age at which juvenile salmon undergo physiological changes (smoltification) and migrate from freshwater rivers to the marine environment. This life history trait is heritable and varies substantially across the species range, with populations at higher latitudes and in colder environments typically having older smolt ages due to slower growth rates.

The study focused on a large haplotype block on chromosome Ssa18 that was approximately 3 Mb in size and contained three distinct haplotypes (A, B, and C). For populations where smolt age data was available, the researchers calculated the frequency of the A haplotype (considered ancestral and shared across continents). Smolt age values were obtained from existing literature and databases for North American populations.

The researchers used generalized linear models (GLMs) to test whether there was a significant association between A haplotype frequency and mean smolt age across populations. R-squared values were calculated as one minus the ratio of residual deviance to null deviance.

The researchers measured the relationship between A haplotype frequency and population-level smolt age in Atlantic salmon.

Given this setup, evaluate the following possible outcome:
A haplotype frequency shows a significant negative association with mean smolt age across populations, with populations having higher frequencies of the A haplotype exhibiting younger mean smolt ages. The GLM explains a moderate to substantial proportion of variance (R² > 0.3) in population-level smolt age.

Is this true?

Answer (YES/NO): YES